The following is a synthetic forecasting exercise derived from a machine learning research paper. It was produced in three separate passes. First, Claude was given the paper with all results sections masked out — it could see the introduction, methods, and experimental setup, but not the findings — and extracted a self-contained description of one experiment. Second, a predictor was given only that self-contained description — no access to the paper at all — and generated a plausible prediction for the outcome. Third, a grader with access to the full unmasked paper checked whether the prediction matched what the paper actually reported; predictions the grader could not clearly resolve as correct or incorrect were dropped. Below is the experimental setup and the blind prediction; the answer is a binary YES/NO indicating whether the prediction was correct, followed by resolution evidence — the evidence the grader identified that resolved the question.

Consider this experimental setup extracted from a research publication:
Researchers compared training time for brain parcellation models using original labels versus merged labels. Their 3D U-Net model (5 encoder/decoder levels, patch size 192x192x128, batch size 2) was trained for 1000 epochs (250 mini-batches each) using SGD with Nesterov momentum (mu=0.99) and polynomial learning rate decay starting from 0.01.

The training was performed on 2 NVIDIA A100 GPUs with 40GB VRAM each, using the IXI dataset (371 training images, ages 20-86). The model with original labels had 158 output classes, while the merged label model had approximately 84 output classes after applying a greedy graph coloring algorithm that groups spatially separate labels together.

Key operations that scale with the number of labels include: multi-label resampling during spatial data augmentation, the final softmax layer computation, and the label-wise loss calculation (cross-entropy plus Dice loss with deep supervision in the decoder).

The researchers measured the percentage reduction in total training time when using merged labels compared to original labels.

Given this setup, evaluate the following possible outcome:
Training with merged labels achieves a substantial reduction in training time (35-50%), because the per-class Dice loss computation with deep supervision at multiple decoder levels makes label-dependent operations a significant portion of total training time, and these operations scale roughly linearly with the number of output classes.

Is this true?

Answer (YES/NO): YES